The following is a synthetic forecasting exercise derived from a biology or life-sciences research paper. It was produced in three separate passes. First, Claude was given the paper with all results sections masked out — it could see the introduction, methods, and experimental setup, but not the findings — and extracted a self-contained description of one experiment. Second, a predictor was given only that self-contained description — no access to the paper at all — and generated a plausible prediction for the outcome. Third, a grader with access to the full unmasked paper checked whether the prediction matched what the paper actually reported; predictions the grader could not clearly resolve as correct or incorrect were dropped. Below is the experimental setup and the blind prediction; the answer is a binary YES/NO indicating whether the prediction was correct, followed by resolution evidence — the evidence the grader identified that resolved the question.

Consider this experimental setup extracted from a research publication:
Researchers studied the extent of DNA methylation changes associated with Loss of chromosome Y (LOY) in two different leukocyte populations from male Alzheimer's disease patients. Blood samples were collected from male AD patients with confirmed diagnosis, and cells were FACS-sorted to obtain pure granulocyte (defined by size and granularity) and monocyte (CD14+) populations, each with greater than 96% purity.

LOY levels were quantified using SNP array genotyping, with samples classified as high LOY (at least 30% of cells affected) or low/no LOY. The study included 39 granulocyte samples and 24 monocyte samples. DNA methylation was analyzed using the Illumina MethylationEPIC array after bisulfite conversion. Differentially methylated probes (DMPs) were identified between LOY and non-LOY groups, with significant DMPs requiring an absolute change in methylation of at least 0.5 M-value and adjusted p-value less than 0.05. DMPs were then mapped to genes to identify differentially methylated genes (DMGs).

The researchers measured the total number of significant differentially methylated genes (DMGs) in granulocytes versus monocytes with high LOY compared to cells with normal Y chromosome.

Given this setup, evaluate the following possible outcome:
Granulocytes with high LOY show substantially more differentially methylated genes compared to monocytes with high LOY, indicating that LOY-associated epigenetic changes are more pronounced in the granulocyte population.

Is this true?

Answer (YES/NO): YES